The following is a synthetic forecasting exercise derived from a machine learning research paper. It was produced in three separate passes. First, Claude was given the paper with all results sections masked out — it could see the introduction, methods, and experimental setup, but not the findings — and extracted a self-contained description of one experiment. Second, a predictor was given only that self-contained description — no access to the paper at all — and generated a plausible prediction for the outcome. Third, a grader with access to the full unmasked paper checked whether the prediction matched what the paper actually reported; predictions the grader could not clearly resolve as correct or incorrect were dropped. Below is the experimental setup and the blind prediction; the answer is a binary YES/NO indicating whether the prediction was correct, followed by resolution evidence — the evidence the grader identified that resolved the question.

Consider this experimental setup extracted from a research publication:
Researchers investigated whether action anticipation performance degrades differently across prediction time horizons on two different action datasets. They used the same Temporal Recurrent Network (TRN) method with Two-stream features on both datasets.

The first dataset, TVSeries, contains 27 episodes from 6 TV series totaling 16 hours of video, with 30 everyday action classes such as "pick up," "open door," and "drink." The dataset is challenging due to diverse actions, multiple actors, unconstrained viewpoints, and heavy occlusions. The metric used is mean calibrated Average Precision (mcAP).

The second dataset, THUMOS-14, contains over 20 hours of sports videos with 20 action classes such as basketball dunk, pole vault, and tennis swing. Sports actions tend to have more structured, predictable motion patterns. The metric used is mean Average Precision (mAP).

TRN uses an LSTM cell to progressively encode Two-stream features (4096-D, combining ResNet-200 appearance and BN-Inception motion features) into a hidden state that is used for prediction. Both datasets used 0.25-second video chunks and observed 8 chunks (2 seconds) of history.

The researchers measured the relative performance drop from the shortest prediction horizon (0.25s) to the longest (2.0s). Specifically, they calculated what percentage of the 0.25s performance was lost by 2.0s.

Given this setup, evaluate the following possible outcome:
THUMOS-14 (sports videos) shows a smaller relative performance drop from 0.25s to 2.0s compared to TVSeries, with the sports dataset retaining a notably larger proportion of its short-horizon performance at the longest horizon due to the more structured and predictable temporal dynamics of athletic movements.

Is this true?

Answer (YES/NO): NO